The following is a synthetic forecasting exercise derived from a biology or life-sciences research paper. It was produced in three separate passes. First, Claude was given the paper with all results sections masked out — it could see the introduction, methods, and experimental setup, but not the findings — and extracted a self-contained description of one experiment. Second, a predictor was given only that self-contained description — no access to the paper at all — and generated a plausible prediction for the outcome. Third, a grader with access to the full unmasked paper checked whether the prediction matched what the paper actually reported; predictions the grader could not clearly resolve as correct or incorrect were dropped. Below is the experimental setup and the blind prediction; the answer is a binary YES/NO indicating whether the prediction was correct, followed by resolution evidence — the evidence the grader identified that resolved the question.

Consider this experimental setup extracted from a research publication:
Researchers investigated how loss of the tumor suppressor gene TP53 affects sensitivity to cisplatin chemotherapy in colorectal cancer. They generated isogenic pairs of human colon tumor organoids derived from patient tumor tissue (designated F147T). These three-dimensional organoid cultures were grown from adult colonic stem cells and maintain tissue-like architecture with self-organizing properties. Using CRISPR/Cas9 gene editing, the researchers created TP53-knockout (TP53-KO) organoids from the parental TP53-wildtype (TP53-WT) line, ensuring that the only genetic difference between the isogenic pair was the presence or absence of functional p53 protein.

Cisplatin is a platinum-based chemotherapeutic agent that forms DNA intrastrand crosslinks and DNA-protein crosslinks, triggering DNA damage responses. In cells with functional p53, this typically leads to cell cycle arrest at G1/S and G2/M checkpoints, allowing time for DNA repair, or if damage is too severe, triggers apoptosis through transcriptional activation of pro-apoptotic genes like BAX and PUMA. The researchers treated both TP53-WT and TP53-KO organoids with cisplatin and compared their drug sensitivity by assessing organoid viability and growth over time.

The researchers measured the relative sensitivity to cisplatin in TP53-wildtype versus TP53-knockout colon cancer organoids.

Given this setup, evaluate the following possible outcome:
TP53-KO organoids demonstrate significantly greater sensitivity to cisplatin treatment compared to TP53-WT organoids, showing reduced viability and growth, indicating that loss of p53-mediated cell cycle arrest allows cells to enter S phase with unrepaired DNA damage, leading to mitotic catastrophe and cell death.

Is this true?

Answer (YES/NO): NO